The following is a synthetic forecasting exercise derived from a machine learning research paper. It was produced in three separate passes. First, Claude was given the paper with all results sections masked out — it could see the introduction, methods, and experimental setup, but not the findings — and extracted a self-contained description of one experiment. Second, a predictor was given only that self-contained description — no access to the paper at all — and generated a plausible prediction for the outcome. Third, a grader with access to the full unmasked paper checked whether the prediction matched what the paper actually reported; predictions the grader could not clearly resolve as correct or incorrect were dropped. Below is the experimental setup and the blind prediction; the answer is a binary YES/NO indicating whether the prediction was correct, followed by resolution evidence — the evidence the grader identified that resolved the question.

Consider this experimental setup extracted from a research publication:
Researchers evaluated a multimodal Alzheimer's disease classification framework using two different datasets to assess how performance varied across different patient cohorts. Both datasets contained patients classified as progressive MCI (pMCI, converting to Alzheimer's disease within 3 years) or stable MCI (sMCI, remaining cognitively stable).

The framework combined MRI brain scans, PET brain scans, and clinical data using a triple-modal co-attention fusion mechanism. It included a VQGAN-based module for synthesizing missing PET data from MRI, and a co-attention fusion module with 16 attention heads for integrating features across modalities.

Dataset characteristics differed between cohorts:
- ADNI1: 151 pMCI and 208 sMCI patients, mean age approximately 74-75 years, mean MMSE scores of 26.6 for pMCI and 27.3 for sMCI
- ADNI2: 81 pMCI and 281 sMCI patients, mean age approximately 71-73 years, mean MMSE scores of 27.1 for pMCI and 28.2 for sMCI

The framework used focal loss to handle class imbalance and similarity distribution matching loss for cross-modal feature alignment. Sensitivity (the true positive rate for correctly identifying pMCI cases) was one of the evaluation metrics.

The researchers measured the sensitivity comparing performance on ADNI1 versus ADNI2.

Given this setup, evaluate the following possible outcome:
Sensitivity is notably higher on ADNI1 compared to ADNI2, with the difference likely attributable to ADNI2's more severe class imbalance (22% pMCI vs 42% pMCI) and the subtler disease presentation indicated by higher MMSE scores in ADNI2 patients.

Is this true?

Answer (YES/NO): NO